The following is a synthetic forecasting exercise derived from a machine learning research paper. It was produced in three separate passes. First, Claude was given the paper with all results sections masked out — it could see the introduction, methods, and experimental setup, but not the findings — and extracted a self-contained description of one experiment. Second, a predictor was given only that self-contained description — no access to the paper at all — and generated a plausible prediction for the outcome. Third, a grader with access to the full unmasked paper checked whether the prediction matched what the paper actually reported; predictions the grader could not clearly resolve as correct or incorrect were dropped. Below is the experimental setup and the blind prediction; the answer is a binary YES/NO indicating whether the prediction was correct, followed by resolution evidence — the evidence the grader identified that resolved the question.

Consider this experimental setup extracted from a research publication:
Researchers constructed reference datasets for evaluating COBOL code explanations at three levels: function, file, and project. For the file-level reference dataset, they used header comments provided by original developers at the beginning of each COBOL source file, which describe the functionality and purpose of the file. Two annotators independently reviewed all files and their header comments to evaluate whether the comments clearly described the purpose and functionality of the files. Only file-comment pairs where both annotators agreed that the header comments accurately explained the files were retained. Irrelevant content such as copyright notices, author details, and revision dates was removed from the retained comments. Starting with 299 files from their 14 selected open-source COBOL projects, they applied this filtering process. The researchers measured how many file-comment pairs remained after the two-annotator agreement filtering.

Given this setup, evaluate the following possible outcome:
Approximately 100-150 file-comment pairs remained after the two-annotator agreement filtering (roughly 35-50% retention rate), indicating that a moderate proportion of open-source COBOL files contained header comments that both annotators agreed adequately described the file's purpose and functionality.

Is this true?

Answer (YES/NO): NO